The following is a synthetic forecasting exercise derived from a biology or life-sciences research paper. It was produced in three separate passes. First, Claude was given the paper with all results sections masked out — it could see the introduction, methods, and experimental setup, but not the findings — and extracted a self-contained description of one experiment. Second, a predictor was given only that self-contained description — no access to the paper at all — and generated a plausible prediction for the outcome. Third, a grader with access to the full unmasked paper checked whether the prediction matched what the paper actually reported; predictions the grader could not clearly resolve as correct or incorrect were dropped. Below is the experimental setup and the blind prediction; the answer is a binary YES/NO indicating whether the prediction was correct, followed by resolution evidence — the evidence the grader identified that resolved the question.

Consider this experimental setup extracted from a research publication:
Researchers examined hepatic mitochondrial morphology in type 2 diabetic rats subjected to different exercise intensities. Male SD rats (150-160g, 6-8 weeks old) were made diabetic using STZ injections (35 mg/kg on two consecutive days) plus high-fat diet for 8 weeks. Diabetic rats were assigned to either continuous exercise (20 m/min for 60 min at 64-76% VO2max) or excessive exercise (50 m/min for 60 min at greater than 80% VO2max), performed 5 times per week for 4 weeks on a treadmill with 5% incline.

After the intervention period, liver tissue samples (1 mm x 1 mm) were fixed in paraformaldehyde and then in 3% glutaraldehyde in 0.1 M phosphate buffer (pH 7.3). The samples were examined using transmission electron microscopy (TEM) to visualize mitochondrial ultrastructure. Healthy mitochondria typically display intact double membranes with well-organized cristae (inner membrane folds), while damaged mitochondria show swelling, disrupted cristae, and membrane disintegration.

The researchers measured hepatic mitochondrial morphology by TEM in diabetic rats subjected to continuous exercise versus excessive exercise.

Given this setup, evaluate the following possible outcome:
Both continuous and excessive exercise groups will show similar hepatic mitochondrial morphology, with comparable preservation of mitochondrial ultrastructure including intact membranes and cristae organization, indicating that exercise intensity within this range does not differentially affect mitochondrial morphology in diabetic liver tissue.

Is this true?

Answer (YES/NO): NO